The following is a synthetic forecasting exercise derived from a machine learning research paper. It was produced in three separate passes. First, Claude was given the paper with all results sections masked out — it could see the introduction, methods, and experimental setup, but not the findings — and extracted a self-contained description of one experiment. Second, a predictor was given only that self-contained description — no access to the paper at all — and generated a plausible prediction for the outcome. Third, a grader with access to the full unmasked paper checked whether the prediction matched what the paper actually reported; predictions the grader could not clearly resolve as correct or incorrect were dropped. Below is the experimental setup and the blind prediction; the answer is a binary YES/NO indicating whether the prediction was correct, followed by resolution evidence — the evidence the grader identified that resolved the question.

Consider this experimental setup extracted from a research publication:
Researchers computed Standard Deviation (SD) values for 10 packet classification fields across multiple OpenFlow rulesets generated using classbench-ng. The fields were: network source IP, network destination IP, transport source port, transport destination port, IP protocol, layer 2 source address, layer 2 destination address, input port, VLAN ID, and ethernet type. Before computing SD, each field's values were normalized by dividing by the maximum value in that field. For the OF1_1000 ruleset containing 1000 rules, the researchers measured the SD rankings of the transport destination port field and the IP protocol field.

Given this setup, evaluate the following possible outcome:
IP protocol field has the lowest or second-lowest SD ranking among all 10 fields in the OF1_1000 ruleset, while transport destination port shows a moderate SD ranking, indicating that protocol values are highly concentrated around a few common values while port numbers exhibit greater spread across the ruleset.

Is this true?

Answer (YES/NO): NO